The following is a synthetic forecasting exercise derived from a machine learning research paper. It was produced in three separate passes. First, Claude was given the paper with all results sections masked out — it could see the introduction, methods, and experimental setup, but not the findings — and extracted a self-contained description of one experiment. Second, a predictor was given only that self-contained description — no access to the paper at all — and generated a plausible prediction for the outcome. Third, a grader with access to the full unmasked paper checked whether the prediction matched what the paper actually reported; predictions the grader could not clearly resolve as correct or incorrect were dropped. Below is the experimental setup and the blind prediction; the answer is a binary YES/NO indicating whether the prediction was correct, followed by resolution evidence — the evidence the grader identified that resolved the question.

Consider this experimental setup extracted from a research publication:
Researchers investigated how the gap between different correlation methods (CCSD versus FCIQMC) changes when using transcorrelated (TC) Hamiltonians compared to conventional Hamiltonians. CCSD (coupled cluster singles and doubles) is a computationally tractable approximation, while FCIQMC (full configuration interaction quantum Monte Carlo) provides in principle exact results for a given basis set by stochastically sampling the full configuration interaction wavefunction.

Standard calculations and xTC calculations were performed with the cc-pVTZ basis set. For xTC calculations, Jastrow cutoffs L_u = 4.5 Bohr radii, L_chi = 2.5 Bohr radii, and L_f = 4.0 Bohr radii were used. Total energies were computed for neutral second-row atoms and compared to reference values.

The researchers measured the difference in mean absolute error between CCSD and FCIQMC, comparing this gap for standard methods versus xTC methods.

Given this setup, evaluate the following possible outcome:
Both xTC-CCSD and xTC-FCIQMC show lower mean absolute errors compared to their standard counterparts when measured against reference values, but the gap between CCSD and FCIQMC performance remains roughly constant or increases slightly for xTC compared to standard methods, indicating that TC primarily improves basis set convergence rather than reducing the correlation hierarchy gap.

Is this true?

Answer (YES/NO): NO